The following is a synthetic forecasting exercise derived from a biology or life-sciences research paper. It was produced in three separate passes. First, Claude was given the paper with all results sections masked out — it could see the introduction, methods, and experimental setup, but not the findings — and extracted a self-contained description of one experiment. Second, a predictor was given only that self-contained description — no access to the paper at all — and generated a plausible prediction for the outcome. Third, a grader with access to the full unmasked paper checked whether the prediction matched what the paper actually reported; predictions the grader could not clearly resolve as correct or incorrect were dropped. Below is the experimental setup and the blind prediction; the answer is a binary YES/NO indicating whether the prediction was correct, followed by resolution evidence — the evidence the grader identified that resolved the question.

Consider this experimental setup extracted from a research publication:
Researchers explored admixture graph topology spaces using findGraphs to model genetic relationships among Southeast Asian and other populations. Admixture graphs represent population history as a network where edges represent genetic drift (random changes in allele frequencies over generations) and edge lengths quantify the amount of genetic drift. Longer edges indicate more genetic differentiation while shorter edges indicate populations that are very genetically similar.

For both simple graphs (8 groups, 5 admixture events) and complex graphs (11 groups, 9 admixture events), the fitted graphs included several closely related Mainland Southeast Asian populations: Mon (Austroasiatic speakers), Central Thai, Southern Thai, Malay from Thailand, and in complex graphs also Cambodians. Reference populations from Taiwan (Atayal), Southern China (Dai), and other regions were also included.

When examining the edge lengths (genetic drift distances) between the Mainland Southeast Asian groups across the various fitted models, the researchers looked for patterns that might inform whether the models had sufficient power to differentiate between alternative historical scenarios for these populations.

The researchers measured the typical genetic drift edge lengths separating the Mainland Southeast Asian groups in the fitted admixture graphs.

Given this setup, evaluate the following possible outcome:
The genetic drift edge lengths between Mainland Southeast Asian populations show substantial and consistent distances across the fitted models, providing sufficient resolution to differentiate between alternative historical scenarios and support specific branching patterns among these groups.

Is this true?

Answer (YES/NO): NO